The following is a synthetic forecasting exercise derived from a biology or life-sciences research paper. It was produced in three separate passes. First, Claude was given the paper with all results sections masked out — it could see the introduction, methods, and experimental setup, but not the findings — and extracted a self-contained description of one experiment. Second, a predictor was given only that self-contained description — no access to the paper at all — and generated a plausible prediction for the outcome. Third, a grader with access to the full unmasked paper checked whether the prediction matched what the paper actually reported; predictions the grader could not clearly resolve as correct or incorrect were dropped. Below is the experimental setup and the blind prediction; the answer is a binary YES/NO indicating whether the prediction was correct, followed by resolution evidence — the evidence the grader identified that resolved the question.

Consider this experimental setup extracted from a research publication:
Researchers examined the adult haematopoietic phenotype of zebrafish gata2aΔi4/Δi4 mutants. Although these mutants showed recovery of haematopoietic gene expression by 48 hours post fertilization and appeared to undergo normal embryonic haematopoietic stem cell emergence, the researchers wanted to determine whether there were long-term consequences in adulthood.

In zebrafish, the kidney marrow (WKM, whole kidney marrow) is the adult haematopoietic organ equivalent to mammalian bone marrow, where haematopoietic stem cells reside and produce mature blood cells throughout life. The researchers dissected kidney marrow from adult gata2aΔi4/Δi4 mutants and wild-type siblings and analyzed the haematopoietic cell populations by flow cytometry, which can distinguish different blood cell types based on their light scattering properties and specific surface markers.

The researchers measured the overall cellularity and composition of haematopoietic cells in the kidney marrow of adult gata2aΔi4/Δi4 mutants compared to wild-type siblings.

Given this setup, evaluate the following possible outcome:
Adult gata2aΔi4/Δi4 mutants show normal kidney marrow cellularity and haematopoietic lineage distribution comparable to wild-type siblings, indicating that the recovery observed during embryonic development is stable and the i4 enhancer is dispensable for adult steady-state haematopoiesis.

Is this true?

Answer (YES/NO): NO